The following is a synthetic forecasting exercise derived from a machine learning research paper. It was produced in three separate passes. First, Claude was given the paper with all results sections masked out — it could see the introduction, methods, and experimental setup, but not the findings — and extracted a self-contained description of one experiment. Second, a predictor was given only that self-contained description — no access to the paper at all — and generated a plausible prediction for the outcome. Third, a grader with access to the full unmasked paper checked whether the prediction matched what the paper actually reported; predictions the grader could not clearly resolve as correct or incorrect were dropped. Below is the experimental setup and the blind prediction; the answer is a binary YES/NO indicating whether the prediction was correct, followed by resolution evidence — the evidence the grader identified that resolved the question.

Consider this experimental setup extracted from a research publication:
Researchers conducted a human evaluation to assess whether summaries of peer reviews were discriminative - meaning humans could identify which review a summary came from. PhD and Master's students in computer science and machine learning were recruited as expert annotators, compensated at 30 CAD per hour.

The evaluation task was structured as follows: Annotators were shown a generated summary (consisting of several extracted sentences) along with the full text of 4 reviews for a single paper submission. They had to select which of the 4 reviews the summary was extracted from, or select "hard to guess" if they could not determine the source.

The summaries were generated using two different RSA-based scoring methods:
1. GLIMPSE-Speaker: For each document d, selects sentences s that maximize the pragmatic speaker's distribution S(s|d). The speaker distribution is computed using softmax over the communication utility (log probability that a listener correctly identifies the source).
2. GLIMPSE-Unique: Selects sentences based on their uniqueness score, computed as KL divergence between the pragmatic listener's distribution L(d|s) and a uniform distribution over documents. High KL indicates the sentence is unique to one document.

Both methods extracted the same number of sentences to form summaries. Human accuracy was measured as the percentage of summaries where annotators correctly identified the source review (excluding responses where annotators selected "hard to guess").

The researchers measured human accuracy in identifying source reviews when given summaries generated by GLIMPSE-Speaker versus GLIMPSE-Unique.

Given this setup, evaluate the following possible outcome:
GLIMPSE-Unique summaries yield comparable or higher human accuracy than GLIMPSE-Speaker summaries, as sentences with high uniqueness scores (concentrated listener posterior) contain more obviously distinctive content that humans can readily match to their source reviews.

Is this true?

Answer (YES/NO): YES